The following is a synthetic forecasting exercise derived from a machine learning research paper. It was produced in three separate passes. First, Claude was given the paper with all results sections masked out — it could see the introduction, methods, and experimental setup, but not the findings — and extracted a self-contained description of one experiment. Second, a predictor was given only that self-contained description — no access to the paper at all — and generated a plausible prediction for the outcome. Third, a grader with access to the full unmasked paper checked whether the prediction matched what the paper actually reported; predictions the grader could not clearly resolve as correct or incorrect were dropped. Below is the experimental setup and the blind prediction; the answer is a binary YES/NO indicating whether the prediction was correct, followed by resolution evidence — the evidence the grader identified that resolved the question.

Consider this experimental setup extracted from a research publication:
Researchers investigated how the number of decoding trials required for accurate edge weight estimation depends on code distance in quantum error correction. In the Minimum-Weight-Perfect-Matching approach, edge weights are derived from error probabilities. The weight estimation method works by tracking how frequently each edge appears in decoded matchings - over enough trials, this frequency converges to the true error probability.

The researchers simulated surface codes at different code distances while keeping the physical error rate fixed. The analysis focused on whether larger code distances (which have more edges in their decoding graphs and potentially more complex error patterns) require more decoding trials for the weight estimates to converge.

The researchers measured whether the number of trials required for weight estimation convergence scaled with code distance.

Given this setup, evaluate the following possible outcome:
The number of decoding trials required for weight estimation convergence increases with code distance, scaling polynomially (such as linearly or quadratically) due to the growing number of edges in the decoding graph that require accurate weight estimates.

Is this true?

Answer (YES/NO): NO